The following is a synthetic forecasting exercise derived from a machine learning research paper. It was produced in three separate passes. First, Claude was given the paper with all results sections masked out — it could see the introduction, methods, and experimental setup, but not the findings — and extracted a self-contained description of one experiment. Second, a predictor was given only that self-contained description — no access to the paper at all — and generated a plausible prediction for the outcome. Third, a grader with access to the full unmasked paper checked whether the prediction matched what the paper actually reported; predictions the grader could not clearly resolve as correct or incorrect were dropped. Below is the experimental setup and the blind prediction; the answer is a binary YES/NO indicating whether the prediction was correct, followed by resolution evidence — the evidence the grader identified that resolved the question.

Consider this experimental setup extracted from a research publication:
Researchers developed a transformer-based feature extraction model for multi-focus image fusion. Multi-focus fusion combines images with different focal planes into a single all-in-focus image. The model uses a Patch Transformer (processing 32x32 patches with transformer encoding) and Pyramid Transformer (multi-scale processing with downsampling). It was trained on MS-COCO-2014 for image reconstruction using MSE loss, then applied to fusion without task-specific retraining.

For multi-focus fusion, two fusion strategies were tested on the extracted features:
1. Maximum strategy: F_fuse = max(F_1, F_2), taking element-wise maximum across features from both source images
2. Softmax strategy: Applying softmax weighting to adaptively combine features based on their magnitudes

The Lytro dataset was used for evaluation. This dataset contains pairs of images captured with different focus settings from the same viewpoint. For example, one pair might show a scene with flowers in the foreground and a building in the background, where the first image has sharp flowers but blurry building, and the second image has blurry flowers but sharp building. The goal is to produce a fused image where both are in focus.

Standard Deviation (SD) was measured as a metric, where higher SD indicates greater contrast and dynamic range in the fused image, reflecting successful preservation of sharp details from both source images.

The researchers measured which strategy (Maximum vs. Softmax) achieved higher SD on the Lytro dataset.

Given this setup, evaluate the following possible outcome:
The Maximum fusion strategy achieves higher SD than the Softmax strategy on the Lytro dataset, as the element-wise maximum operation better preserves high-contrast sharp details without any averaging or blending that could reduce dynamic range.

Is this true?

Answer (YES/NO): YES